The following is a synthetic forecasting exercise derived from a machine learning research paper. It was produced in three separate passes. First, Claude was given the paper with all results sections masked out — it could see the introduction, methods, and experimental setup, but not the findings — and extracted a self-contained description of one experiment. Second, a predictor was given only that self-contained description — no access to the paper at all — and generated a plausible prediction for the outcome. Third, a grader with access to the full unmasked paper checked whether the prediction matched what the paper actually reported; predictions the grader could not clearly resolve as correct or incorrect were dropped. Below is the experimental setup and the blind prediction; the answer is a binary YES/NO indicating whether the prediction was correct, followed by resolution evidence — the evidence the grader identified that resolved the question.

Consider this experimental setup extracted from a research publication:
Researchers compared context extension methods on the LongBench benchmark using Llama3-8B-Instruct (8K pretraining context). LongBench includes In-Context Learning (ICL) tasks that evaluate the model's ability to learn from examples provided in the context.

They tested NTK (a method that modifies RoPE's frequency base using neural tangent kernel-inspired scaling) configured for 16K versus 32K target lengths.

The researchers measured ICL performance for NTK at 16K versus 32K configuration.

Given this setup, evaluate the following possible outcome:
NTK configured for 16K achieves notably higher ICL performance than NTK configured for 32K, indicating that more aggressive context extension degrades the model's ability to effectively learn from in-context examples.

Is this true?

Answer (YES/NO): NO